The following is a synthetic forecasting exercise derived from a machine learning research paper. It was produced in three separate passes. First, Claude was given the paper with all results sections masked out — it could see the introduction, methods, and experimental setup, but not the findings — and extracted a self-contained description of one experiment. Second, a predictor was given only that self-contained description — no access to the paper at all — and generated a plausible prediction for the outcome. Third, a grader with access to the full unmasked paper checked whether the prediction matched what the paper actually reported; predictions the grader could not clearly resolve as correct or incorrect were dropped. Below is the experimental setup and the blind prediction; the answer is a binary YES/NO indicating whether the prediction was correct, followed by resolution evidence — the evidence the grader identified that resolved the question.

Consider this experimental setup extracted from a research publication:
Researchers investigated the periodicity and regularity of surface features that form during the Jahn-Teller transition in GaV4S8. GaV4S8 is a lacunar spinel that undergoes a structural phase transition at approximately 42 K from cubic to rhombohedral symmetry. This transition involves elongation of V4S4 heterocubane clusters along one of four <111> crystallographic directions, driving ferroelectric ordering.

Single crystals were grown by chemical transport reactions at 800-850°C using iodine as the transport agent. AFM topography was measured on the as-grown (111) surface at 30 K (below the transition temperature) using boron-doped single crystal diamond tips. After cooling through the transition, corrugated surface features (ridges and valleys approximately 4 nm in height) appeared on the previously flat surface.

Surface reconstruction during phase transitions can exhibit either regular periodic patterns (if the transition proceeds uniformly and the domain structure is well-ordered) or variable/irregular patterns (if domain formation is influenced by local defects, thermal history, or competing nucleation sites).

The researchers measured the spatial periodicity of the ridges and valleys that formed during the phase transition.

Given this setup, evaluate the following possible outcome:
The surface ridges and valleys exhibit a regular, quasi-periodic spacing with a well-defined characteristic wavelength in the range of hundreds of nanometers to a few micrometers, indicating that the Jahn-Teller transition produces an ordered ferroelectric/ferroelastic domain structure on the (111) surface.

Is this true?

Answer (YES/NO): NO